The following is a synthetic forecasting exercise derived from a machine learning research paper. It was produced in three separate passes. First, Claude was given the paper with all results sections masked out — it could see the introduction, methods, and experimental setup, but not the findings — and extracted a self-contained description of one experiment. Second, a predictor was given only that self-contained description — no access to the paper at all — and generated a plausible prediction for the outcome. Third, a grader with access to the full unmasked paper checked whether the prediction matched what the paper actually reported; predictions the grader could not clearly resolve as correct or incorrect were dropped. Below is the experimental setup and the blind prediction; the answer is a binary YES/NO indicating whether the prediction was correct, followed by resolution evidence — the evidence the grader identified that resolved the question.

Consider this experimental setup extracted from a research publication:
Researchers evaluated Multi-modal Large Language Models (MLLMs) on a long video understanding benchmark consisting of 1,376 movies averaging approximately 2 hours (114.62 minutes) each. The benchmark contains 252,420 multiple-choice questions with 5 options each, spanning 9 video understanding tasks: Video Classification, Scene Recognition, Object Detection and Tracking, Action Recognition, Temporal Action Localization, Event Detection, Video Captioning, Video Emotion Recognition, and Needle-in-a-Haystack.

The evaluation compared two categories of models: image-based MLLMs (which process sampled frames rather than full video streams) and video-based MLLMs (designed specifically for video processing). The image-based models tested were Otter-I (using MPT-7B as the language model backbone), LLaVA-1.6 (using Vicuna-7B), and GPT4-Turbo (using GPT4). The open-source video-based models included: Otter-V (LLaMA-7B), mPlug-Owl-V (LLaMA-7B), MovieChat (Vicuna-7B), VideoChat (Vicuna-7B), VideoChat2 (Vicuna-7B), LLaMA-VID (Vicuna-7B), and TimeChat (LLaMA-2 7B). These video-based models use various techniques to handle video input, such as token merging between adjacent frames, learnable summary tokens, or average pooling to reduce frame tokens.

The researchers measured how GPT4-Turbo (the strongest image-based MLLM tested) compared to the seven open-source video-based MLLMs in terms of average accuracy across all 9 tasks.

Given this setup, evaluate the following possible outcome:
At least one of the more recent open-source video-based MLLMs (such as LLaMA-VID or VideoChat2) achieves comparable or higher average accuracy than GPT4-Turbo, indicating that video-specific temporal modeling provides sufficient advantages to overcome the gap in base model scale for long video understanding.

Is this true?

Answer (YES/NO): NO